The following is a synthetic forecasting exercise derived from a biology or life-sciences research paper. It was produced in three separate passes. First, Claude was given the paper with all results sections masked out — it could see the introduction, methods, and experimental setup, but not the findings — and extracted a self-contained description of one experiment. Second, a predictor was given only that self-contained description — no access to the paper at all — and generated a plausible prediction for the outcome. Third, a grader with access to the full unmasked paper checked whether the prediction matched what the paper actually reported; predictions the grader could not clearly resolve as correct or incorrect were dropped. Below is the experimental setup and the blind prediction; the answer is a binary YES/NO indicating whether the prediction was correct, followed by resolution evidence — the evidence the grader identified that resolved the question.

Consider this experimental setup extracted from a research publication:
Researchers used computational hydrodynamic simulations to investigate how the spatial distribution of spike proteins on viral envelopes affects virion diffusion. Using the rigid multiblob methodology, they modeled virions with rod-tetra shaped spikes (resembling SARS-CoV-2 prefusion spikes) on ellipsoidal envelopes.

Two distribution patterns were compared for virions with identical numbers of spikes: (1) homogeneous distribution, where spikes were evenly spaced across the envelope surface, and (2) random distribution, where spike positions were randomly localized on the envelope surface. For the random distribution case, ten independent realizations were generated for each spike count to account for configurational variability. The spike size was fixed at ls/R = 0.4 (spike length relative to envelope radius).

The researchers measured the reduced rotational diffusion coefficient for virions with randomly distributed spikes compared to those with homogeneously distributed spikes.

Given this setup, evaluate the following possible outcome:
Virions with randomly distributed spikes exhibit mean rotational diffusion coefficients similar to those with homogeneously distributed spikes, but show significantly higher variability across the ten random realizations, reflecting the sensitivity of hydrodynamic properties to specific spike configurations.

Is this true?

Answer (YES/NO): NO